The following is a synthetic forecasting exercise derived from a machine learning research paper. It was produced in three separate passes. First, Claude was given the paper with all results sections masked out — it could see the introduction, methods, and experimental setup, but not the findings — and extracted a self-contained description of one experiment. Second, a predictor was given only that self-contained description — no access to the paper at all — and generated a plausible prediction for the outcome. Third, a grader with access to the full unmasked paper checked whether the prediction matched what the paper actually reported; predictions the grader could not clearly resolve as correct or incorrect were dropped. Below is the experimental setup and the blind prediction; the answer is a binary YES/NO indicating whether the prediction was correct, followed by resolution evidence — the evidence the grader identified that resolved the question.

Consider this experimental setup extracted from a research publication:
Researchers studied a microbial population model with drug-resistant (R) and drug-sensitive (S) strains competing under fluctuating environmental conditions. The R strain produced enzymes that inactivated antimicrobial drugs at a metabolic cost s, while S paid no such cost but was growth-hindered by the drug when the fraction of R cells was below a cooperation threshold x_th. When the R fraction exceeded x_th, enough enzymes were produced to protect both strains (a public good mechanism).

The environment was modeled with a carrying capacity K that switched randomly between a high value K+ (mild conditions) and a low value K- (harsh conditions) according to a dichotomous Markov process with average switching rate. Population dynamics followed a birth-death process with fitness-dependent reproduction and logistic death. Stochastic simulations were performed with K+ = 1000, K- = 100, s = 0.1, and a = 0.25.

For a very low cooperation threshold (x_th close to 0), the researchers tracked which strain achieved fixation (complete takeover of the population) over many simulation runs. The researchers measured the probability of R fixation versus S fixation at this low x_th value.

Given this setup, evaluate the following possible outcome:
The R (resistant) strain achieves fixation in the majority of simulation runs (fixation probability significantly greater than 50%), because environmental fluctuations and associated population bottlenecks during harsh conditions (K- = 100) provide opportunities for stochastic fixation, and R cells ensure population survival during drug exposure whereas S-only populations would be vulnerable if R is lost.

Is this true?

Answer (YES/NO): NO